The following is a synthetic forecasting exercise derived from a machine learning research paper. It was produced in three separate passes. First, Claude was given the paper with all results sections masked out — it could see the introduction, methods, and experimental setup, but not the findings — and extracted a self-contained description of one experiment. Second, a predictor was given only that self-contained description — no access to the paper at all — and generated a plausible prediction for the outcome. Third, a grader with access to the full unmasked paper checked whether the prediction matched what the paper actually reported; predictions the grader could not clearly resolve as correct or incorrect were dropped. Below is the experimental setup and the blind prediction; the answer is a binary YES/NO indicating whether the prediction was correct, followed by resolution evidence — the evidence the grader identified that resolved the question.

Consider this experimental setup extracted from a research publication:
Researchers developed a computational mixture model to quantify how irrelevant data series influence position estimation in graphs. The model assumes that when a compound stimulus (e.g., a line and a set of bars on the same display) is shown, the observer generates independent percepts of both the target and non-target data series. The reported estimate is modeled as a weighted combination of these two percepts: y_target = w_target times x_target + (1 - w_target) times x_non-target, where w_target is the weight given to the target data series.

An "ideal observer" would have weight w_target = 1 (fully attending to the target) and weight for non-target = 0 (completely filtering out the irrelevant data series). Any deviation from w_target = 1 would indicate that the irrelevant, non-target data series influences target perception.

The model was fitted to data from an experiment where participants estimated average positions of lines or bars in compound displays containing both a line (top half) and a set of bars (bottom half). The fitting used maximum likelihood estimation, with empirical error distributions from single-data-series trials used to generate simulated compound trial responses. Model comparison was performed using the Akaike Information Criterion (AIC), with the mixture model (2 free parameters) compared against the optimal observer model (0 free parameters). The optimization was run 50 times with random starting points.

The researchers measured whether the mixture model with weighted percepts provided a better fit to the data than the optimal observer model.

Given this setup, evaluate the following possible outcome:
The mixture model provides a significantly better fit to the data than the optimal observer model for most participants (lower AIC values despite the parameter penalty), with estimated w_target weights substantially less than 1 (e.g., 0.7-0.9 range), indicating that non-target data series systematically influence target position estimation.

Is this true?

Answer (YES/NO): NO